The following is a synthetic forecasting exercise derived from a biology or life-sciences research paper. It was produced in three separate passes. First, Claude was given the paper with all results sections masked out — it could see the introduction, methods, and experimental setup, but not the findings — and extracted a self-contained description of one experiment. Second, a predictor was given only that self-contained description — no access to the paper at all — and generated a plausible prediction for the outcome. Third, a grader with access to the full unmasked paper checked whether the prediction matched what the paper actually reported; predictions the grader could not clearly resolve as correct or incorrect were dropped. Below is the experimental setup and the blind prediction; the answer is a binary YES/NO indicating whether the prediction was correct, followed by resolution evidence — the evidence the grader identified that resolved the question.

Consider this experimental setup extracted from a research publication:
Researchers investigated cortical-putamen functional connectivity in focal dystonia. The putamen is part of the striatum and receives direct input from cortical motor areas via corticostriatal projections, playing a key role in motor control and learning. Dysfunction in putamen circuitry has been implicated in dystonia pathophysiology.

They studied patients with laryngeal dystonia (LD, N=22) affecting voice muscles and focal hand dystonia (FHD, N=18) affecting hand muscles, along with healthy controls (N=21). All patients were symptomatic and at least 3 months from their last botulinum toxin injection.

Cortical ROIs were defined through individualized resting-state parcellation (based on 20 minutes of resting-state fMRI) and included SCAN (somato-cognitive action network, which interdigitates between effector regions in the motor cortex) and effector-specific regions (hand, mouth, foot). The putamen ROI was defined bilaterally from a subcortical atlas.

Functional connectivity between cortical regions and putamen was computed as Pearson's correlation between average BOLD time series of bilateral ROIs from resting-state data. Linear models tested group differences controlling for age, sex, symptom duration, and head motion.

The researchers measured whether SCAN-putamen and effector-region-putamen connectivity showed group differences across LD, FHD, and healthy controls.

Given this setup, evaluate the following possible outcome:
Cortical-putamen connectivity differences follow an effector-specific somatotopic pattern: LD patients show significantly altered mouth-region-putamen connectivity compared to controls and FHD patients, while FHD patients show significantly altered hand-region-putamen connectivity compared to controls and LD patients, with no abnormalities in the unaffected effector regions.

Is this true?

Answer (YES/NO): NO